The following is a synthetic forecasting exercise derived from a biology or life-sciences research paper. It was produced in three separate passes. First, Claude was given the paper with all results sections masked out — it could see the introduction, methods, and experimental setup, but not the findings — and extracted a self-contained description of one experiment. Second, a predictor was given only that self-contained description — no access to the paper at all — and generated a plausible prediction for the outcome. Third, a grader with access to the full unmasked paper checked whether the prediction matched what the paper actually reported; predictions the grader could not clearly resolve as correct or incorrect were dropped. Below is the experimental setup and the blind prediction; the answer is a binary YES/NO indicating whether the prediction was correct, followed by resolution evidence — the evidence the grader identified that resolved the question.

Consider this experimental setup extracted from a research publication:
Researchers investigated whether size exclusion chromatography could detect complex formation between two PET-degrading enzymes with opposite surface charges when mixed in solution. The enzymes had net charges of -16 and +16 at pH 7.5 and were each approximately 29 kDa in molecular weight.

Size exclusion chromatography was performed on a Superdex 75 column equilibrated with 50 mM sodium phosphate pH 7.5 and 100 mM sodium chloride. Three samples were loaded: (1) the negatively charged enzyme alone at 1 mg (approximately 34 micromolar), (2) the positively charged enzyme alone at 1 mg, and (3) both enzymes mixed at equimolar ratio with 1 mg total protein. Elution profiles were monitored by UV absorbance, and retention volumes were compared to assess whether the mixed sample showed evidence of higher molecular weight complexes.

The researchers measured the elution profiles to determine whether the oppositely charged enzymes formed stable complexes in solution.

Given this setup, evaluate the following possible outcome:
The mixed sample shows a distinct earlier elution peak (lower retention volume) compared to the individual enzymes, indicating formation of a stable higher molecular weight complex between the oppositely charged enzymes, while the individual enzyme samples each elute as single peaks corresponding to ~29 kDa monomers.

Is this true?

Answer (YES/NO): NO